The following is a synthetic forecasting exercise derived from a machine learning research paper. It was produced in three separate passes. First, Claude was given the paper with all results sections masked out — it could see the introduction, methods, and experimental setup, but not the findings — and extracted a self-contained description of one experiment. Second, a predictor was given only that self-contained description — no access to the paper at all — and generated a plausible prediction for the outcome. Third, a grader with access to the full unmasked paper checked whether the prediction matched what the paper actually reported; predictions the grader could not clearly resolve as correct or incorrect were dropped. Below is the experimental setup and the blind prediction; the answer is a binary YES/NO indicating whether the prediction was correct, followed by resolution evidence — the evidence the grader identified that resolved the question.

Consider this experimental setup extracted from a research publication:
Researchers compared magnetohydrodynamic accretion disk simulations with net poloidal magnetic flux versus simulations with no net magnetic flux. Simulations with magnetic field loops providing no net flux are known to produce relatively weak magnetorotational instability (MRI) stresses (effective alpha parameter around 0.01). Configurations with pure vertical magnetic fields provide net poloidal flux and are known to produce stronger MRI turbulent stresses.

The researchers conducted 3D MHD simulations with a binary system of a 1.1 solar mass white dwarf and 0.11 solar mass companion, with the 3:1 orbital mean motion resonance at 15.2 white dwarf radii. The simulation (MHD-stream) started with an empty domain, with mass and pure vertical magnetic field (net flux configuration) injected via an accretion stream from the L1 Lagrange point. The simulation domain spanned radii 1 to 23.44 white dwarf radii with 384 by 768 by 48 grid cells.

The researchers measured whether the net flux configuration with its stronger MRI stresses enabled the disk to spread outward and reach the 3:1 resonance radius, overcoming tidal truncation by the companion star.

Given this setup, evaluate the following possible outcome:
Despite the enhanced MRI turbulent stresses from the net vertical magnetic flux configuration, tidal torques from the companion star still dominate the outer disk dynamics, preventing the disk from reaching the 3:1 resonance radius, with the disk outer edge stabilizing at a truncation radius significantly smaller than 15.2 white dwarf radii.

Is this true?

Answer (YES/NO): YES